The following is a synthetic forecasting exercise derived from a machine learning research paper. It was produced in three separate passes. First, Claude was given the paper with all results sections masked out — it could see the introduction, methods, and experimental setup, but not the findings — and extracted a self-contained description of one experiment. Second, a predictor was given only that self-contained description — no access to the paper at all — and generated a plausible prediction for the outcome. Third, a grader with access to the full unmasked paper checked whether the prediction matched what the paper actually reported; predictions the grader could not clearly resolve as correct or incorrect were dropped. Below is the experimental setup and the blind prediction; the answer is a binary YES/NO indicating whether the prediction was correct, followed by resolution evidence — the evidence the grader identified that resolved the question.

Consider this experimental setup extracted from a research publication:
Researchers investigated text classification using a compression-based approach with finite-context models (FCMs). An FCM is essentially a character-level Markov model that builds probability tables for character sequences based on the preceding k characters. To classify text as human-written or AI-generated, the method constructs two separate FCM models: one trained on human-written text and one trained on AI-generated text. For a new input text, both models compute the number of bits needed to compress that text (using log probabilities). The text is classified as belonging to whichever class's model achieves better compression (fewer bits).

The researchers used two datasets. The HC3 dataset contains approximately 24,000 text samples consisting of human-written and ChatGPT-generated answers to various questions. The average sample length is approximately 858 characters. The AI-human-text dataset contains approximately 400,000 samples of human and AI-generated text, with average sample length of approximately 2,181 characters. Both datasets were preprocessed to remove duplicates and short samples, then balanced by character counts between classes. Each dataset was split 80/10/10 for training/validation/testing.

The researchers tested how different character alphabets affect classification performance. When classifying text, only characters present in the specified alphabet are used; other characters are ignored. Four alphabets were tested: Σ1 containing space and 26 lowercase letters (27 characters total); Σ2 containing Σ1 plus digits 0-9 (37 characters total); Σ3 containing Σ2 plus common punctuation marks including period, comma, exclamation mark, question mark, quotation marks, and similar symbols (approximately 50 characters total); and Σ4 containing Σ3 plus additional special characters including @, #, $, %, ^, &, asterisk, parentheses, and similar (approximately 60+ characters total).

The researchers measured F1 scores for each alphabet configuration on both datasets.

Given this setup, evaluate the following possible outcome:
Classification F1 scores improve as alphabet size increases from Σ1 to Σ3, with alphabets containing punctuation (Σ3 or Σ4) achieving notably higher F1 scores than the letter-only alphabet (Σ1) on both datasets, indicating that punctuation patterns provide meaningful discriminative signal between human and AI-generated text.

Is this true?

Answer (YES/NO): NO